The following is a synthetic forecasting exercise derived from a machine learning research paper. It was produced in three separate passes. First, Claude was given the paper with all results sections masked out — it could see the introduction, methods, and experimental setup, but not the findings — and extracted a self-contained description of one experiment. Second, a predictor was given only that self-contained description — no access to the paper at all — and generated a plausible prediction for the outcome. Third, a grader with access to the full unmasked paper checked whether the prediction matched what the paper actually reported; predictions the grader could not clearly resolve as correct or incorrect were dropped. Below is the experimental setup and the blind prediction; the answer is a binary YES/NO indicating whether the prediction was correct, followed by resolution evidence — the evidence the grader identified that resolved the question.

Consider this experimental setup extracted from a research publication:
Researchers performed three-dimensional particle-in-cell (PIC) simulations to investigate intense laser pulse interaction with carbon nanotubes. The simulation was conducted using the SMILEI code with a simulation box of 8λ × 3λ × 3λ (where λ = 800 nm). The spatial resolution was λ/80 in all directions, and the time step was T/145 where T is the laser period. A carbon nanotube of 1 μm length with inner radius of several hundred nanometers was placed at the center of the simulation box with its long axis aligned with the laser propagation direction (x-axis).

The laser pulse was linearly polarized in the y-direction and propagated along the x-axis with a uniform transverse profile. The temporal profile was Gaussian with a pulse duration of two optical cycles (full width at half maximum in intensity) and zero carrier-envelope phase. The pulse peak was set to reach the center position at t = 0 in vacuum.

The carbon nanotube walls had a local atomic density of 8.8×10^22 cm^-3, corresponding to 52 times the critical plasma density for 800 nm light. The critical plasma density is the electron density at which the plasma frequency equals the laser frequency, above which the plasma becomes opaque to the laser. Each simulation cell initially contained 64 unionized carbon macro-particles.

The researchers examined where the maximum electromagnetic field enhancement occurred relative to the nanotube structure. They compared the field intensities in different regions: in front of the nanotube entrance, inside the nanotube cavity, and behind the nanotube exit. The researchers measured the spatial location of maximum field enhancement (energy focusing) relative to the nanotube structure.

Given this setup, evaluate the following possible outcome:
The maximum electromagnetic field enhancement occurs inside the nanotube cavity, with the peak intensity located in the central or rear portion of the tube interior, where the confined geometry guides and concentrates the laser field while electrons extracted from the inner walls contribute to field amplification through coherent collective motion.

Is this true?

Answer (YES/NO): NO